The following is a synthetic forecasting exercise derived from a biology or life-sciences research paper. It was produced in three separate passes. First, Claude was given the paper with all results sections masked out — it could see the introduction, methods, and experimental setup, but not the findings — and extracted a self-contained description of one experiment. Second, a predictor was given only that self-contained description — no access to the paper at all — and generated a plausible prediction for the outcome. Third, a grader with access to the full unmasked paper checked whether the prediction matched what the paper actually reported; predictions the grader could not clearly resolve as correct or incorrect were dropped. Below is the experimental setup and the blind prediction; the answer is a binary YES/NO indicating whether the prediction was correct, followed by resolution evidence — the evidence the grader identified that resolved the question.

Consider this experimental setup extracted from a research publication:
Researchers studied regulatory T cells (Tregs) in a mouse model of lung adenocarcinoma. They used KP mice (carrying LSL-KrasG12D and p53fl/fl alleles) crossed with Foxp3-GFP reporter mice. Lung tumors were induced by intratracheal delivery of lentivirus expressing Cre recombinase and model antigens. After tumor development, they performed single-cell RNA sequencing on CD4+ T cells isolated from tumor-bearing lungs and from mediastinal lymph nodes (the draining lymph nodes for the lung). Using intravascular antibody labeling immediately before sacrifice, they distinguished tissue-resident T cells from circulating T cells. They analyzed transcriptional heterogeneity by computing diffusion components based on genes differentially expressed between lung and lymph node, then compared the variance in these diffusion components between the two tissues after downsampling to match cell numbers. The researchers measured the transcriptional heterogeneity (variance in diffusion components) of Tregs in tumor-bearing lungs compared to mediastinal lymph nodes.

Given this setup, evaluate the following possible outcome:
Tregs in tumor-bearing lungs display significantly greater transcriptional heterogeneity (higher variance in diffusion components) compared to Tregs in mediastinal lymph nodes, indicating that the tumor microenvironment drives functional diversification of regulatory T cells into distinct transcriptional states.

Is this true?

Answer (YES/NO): YES